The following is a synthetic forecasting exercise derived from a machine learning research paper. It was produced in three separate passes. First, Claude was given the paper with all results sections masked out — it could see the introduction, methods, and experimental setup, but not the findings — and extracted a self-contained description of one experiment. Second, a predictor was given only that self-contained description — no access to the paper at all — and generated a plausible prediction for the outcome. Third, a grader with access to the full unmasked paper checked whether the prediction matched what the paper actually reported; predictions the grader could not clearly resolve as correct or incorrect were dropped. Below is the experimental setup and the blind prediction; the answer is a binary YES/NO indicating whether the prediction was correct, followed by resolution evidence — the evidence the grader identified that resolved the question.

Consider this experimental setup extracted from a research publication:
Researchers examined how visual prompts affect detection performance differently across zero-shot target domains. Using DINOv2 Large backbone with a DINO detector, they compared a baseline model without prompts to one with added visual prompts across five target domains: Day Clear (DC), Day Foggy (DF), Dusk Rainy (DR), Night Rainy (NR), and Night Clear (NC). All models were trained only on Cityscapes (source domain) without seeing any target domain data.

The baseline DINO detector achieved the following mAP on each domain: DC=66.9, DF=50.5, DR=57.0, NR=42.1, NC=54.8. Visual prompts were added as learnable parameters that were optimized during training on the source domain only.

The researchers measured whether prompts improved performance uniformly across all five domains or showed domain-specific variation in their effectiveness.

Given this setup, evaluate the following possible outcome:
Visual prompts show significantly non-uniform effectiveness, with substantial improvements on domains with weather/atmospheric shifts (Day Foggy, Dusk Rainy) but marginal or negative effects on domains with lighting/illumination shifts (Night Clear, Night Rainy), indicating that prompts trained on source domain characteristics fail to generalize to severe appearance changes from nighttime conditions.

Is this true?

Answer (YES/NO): NO